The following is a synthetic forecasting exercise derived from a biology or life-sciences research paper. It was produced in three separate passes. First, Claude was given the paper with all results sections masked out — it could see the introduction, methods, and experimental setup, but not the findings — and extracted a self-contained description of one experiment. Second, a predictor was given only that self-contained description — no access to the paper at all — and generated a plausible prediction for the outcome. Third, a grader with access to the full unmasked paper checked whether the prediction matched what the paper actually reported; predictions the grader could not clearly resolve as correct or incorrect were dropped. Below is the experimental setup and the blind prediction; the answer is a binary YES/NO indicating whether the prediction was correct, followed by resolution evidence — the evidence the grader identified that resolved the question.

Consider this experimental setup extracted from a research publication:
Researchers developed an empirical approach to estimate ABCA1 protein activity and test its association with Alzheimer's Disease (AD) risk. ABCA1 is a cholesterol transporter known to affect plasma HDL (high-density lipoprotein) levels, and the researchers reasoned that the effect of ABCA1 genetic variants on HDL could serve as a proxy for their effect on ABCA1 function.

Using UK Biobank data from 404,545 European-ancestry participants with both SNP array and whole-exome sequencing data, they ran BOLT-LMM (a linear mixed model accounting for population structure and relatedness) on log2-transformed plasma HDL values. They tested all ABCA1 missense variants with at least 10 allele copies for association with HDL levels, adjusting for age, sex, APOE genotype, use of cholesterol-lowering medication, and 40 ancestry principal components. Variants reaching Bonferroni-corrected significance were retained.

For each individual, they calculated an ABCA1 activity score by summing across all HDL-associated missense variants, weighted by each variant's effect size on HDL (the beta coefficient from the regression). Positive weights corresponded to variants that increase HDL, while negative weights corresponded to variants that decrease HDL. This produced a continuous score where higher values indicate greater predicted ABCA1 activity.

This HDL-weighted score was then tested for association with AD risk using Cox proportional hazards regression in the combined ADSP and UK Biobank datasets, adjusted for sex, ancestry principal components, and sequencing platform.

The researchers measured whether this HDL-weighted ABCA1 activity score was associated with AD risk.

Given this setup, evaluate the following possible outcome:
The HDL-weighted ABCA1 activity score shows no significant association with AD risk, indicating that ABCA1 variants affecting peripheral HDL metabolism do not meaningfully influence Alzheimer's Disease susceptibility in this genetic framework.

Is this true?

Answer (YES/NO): NO